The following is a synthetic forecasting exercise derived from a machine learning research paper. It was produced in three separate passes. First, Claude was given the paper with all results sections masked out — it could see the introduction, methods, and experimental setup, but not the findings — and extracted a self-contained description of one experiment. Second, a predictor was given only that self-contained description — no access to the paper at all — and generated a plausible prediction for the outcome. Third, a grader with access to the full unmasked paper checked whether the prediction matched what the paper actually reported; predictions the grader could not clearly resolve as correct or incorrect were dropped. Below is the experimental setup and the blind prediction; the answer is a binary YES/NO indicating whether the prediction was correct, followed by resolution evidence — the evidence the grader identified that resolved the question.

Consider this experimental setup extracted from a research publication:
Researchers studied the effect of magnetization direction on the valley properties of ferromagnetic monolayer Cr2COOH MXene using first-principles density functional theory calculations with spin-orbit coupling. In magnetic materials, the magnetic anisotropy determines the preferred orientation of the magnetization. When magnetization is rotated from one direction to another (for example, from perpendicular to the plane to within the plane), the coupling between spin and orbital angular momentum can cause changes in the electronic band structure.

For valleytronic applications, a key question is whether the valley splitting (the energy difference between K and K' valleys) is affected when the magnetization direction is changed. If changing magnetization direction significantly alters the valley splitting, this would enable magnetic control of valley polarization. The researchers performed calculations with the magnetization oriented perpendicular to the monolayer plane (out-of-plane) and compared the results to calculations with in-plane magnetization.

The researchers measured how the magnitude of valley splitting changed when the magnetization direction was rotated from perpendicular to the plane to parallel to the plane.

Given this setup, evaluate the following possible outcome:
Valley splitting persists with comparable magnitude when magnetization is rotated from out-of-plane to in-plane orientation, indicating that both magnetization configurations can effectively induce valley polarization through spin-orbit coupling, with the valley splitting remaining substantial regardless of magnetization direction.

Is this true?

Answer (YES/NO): NO